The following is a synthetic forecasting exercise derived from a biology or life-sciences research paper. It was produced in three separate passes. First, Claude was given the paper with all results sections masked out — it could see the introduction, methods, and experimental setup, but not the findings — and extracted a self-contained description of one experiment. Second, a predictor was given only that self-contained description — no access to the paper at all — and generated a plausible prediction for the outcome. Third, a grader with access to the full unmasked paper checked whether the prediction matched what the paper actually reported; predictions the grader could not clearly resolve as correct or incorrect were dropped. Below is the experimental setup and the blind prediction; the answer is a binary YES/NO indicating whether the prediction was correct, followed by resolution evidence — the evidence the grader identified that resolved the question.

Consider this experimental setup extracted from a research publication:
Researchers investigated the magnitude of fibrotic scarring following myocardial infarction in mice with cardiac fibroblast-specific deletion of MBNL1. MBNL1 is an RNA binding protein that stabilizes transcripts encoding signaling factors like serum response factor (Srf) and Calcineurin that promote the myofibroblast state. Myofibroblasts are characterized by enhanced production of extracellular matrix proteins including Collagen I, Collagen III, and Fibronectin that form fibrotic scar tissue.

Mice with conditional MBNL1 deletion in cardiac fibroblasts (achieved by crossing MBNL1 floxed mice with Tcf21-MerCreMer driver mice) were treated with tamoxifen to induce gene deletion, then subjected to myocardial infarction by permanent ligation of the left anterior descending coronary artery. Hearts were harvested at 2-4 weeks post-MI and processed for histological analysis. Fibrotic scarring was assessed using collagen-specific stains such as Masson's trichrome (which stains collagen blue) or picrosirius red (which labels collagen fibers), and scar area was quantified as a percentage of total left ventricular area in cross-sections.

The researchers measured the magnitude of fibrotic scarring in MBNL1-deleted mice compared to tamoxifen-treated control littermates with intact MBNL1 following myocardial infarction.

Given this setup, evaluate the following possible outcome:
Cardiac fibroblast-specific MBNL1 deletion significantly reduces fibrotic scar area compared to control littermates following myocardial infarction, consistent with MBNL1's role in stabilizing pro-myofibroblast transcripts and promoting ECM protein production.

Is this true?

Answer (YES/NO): YES